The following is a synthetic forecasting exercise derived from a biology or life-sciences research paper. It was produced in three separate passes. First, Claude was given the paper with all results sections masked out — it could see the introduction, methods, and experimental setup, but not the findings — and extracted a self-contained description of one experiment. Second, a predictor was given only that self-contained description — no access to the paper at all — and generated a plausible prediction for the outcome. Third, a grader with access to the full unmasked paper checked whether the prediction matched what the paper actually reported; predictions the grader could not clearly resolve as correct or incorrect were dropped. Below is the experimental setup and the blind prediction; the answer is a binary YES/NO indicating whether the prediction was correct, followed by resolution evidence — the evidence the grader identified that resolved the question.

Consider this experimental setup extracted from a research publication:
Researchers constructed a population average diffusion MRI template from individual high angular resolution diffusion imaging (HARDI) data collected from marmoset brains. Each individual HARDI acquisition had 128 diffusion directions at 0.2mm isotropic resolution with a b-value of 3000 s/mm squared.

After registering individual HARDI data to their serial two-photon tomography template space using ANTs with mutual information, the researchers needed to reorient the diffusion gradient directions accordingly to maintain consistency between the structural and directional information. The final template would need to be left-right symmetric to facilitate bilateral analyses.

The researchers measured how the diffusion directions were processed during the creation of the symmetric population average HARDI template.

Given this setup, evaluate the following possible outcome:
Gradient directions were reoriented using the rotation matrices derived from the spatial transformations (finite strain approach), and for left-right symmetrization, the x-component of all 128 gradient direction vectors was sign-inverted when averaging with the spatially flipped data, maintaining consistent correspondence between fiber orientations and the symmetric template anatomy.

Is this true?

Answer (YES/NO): NO